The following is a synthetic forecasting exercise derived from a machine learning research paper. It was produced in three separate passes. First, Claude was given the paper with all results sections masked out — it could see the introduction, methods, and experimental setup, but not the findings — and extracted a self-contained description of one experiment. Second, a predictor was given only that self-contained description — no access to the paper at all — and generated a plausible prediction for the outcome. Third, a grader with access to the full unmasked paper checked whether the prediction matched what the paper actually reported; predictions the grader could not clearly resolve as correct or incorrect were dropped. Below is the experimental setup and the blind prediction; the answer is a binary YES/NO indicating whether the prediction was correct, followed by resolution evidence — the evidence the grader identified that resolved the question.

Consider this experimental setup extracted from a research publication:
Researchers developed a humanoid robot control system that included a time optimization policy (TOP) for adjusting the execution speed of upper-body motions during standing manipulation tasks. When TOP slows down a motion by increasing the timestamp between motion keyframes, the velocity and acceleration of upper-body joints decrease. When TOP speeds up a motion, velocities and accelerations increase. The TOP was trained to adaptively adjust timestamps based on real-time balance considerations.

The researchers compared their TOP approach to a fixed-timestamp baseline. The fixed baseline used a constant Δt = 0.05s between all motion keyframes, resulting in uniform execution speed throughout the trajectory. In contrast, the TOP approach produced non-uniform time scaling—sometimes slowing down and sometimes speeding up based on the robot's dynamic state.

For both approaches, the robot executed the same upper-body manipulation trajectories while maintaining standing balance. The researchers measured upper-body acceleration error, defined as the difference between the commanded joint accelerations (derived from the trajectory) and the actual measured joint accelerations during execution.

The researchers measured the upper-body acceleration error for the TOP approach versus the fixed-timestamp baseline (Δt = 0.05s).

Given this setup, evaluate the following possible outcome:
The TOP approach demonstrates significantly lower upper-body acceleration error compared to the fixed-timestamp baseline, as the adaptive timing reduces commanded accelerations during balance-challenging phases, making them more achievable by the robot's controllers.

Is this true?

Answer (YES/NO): NO